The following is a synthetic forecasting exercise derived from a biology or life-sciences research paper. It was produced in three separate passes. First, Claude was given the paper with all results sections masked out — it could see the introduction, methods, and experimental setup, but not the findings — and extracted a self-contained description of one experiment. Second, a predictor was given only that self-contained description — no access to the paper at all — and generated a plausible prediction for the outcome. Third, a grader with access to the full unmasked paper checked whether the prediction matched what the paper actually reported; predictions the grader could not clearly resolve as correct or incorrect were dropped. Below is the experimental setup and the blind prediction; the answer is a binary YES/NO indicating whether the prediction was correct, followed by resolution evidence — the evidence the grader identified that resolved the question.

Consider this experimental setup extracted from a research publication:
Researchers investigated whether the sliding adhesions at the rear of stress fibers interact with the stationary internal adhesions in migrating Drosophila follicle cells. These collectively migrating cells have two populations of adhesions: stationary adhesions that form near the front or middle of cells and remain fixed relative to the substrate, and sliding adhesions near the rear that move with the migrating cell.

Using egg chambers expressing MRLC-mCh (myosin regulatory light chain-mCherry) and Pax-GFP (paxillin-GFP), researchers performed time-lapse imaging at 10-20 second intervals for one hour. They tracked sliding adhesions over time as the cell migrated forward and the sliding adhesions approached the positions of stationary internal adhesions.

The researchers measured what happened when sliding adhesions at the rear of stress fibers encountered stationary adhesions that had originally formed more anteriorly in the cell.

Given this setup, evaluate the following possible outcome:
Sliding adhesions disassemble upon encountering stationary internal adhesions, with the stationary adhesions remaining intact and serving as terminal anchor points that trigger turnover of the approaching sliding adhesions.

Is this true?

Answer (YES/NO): NO